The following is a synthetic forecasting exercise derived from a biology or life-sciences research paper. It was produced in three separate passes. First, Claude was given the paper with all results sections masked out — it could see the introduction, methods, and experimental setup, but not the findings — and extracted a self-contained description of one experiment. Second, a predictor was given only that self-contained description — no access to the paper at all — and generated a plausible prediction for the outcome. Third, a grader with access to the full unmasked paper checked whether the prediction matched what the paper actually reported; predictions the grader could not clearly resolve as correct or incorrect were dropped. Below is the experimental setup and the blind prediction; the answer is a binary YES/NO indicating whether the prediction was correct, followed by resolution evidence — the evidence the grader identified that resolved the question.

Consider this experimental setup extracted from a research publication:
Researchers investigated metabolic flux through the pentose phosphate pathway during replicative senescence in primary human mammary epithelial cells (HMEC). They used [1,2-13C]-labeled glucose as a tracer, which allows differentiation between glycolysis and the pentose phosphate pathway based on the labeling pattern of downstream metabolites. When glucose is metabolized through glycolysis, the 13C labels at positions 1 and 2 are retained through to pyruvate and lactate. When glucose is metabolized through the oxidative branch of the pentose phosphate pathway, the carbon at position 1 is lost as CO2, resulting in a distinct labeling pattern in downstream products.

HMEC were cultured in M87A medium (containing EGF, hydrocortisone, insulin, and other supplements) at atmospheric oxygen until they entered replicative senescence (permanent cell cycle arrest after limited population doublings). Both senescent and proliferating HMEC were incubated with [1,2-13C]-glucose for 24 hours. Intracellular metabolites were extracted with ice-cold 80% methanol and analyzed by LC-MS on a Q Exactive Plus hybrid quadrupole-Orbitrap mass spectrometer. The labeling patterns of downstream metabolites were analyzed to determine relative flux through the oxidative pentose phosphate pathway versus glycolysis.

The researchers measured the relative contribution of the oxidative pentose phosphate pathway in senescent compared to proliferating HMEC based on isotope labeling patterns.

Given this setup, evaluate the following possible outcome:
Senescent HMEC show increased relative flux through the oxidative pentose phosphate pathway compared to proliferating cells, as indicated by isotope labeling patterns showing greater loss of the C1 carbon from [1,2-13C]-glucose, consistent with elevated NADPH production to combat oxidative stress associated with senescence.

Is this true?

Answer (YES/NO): NO